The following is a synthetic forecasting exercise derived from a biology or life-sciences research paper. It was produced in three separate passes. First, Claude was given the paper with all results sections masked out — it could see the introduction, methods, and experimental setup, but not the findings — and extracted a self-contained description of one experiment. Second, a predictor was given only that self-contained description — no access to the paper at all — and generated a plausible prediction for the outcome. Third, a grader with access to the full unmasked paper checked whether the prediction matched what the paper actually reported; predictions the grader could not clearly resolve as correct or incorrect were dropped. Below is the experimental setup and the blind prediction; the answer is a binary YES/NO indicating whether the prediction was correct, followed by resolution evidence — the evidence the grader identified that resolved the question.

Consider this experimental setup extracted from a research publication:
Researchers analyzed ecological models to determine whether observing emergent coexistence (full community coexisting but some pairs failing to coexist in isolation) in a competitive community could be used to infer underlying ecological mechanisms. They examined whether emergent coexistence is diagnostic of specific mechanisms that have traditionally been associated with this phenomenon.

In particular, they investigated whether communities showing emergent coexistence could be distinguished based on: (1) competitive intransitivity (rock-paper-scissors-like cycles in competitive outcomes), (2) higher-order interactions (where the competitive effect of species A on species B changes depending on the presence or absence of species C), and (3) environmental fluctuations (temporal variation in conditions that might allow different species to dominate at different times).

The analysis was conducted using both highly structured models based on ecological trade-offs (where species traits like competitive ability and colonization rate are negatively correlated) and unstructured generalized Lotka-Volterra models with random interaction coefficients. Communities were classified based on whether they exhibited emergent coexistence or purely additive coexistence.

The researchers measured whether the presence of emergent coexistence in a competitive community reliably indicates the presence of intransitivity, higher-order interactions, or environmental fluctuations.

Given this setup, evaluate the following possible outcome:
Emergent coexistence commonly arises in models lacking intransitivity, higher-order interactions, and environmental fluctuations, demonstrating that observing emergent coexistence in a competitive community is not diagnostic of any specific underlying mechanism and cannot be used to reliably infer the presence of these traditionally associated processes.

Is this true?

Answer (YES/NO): YES